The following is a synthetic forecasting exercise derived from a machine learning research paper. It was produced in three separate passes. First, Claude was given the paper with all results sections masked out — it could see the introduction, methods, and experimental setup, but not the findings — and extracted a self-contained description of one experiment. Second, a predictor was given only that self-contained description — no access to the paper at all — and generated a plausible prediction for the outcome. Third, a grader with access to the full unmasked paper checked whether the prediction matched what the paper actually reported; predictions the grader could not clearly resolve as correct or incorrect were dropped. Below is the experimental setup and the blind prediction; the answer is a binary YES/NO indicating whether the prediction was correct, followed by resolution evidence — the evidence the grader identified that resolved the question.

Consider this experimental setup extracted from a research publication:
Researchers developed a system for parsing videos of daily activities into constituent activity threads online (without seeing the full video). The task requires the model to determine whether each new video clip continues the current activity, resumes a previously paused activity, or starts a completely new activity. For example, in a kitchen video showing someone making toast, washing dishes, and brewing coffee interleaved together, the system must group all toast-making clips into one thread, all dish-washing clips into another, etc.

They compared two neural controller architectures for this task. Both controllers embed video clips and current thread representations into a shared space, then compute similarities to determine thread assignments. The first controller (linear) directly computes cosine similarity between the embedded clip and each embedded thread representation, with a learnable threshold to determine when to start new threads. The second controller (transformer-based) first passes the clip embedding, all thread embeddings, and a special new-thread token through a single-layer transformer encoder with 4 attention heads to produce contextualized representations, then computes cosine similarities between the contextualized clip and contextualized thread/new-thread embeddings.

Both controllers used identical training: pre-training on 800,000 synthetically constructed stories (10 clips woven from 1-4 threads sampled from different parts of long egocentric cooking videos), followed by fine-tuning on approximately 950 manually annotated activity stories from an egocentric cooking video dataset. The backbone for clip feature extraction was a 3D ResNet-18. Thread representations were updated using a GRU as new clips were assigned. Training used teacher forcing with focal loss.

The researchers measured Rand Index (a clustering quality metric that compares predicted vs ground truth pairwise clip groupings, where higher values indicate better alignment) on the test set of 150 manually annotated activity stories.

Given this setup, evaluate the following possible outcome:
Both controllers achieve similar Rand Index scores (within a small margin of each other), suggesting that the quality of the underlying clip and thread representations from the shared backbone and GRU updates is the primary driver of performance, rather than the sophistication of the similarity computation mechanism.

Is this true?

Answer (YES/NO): NO